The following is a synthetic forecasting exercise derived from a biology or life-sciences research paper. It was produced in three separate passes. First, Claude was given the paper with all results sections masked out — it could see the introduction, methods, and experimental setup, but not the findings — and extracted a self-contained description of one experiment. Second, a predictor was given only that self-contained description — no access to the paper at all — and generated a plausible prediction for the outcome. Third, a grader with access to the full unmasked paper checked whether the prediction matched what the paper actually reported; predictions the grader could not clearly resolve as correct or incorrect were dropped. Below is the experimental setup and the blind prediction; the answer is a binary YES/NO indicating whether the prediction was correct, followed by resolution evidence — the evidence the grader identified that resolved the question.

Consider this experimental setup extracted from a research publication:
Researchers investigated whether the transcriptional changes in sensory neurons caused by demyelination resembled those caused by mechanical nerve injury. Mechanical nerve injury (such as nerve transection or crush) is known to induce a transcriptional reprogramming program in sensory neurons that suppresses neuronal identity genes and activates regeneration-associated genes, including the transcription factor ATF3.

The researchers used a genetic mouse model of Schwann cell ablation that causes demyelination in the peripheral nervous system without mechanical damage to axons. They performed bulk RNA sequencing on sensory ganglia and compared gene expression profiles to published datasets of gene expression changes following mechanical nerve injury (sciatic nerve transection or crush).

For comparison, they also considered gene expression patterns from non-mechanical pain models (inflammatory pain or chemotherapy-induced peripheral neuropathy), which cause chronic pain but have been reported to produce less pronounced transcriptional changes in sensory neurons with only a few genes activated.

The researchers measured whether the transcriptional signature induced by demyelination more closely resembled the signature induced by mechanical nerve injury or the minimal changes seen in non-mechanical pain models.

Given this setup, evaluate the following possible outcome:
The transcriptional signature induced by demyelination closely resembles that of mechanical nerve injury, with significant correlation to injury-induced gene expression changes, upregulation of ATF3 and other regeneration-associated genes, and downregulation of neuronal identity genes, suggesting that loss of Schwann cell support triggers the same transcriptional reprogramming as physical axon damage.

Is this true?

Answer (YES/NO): YES